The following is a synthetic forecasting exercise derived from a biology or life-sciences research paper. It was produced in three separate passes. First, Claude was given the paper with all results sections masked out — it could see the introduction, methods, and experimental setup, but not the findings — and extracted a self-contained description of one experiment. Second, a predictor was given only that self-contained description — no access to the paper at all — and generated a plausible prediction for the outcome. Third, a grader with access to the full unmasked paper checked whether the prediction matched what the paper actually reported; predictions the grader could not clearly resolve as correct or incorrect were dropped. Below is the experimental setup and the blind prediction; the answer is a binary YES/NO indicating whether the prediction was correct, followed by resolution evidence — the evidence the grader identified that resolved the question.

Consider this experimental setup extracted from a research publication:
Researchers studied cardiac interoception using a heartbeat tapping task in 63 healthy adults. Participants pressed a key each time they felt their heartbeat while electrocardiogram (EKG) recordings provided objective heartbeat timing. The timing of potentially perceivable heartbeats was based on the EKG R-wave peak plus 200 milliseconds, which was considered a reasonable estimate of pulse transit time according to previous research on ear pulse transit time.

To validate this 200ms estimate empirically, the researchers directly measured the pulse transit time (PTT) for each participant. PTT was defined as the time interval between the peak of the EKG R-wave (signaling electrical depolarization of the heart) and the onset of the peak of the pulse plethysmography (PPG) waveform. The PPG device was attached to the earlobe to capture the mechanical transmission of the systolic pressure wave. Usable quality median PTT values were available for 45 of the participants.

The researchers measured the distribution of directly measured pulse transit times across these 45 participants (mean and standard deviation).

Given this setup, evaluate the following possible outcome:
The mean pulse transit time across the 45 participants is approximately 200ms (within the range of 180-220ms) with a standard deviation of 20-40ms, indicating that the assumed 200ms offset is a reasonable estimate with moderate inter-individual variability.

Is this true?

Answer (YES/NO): NO